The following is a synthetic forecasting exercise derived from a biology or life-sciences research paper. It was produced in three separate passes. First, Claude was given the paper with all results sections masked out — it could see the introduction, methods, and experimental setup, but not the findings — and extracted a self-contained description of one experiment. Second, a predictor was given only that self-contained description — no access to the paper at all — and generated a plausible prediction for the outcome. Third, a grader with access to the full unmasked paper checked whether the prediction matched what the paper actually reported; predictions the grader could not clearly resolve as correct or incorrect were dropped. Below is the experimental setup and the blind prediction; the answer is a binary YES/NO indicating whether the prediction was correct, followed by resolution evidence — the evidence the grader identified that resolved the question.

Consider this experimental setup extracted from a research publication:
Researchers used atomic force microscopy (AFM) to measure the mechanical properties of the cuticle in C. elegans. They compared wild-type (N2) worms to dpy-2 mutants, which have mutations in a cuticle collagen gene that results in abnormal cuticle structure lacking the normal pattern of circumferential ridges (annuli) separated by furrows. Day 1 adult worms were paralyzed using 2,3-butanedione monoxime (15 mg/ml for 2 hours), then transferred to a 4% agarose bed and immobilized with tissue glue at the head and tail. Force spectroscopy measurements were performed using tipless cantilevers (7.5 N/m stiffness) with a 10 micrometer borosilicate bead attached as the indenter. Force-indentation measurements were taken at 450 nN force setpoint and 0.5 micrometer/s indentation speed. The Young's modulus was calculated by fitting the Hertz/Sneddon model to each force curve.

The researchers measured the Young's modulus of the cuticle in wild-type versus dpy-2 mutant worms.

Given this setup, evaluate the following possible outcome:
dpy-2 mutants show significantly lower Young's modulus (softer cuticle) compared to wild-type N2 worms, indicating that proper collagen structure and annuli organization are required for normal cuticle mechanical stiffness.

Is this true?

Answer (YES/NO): NO